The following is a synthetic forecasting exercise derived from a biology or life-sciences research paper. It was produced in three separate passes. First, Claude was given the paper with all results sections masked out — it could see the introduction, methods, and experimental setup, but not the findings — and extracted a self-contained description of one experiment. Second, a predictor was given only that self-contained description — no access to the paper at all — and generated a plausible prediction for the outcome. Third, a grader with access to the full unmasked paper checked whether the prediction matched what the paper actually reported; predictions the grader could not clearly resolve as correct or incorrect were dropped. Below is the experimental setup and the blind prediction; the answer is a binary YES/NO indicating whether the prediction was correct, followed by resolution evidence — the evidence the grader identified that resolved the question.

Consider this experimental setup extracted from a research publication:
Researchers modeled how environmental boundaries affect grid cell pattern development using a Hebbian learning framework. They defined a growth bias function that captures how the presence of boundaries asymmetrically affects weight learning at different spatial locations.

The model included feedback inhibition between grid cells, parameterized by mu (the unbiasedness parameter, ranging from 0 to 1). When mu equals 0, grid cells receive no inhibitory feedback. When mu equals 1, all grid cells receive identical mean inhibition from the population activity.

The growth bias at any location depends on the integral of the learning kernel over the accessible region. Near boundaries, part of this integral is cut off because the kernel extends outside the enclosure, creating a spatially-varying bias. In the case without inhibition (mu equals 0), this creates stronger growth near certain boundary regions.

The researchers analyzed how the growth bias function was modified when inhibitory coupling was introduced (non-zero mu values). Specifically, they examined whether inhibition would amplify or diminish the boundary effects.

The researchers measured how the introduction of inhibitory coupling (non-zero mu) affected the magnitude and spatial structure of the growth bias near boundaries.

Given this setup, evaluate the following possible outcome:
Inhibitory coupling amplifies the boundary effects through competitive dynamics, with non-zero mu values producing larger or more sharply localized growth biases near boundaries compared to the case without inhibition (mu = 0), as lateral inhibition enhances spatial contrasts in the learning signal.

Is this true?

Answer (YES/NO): NO